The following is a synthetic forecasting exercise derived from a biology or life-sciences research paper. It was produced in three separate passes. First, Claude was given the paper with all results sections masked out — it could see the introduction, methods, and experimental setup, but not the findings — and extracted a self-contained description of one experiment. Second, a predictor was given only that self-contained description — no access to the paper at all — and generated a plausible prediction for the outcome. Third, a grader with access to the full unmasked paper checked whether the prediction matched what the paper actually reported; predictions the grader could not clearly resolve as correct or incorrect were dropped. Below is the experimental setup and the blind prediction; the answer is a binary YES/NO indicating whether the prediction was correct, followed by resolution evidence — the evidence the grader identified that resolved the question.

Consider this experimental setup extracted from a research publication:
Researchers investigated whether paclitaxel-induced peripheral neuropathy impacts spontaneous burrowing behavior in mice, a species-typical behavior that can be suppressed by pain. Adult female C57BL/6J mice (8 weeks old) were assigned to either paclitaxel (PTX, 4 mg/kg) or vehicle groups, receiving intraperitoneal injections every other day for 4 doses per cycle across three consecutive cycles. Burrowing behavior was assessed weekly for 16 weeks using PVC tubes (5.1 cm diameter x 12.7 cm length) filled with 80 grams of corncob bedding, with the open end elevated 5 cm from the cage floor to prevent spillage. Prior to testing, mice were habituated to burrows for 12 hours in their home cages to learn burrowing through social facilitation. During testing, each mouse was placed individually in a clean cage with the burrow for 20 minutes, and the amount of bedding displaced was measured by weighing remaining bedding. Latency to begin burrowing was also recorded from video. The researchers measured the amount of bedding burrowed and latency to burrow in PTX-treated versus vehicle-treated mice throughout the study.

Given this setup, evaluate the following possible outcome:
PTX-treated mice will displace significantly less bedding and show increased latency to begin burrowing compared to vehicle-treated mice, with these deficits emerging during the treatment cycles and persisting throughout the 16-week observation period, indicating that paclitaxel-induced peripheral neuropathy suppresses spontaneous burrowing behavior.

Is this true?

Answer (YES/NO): NO